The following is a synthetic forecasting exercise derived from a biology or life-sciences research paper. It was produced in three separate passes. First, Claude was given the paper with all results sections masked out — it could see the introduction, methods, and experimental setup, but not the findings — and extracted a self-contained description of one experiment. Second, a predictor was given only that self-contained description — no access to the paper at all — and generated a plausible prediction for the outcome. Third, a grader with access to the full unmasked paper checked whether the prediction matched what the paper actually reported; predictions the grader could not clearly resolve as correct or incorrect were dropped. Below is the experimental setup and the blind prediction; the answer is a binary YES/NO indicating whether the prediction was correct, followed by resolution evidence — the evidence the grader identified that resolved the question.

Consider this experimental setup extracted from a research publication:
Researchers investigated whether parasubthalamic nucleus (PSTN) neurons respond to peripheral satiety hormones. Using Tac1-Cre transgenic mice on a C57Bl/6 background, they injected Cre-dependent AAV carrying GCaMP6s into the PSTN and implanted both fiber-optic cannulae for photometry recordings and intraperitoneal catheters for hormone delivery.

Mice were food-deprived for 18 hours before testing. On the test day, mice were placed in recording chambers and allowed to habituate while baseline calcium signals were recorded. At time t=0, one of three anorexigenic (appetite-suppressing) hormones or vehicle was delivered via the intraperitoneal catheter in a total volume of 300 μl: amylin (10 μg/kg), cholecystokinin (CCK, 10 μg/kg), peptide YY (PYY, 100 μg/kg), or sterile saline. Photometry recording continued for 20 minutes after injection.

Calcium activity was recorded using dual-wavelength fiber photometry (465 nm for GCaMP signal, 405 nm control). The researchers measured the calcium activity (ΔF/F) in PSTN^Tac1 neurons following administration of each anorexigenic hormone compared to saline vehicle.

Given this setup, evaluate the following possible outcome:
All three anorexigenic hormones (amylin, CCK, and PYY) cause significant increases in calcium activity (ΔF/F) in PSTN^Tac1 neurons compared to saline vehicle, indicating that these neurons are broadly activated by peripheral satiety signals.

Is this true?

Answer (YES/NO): YES